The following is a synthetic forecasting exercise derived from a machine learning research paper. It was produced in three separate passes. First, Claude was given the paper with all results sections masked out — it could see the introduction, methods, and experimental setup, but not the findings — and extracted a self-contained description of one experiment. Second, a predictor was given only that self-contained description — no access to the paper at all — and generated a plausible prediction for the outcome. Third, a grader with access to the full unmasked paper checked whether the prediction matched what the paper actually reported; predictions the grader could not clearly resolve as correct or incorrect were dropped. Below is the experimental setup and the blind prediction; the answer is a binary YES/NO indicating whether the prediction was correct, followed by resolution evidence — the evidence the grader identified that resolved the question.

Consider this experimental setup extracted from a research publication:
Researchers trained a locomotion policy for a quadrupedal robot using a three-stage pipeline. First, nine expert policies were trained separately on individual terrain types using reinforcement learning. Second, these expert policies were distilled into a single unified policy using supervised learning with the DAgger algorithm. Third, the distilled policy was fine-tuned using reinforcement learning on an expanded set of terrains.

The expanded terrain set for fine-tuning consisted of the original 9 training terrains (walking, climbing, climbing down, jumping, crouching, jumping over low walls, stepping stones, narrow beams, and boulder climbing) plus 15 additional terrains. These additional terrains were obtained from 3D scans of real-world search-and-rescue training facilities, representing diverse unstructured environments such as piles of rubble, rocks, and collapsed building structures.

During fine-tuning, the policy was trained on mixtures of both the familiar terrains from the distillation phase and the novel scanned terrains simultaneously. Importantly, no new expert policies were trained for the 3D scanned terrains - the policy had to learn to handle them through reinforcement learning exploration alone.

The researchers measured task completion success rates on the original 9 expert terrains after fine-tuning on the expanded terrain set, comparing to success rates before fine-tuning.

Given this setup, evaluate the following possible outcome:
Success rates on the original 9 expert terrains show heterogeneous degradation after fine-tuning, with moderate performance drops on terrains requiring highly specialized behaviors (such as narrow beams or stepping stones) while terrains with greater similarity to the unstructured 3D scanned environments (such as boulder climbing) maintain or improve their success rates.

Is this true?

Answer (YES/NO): NO